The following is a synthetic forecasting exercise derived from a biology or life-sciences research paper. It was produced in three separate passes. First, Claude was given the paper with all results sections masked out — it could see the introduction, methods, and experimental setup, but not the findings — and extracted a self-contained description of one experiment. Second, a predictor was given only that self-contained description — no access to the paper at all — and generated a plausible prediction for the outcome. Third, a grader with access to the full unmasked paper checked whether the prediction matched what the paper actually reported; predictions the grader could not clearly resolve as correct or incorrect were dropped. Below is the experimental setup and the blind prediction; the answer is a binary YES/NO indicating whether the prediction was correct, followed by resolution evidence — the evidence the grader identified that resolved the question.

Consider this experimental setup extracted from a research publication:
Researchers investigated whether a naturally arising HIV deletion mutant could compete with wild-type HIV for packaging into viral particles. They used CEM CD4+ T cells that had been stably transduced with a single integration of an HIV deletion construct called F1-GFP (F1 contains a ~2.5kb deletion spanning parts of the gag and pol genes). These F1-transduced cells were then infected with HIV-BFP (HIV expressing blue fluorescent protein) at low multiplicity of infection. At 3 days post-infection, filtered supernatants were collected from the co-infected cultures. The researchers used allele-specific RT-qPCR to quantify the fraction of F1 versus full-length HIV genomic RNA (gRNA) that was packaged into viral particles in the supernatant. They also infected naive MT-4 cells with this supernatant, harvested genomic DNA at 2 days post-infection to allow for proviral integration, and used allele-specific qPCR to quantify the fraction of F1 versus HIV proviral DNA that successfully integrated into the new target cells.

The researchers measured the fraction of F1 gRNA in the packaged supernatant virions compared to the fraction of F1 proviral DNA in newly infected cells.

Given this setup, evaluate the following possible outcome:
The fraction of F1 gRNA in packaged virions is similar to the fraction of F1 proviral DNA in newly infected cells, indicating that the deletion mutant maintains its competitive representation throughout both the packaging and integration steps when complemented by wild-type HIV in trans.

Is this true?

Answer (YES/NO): NO